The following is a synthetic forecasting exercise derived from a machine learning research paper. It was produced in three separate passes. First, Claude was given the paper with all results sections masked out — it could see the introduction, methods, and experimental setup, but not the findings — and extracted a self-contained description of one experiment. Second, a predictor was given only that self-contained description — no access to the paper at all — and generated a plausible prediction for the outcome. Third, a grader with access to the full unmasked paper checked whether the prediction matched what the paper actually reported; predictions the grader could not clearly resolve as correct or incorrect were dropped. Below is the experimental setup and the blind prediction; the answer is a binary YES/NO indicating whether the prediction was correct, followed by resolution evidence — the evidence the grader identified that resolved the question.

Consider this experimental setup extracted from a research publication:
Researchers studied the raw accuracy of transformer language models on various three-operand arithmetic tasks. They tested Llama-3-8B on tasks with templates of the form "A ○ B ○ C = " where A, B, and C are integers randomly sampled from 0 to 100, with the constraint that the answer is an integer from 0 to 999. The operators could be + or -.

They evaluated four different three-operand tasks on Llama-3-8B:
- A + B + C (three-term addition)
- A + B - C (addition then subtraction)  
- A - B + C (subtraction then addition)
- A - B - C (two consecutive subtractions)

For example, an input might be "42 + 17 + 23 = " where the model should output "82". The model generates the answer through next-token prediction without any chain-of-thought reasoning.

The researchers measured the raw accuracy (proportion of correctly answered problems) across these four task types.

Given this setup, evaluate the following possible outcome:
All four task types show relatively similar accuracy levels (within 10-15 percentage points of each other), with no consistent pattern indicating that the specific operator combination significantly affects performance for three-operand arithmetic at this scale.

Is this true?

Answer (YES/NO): NO